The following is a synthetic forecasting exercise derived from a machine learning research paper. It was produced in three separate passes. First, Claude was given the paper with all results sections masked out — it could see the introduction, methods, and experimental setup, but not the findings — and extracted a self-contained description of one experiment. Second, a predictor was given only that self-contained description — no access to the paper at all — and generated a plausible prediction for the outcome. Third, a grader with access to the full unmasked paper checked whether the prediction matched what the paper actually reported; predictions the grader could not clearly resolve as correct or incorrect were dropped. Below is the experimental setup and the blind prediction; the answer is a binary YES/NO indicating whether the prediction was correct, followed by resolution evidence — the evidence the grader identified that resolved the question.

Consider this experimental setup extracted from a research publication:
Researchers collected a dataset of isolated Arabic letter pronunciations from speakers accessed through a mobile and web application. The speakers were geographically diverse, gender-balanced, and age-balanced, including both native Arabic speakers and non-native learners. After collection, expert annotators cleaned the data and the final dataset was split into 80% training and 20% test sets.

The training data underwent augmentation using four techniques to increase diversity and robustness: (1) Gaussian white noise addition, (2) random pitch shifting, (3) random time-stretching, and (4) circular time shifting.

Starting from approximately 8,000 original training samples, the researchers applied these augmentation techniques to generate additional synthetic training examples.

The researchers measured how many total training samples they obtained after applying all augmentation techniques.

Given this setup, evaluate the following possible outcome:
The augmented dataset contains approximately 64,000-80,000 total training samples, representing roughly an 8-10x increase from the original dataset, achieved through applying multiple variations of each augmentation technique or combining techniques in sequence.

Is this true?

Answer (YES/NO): NO